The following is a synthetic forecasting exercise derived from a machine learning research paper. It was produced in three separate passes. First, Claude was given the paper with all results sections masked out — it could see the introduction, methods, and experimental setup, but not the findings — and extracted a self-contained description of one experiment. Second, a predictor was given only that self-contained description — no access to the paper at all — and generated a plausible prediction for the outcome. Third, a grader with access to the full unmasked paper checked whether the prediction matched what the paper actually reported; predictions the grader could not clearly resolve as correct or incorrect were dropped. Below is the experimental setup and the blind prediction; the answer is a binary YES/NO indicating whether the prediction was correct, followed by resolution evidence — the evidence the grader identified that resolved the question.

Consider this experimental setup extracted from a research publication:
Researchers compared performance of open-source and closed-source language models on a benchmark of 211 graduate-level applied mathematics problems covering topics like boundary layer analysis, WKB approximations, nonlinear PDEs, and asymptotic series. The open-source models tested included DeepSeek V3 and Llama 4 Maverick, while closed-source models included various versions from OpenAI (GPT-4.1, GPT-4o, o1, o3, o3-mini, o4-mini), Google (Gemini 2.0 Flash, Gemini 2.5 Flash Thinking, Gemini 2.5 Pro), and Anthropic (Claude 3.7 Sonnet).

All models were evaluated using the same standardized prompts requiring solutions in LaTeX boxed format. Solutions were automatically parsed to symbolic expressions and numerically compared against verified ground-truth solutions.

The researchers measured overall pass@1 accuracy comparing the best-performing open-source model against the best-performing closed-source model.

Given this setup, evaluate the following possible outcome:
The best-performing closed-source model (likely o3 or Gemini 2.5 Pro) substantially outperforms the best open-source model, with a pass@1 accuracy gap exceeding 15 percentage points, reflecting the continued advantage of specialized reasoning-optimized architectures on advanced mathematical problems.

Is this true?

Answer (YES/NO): YES